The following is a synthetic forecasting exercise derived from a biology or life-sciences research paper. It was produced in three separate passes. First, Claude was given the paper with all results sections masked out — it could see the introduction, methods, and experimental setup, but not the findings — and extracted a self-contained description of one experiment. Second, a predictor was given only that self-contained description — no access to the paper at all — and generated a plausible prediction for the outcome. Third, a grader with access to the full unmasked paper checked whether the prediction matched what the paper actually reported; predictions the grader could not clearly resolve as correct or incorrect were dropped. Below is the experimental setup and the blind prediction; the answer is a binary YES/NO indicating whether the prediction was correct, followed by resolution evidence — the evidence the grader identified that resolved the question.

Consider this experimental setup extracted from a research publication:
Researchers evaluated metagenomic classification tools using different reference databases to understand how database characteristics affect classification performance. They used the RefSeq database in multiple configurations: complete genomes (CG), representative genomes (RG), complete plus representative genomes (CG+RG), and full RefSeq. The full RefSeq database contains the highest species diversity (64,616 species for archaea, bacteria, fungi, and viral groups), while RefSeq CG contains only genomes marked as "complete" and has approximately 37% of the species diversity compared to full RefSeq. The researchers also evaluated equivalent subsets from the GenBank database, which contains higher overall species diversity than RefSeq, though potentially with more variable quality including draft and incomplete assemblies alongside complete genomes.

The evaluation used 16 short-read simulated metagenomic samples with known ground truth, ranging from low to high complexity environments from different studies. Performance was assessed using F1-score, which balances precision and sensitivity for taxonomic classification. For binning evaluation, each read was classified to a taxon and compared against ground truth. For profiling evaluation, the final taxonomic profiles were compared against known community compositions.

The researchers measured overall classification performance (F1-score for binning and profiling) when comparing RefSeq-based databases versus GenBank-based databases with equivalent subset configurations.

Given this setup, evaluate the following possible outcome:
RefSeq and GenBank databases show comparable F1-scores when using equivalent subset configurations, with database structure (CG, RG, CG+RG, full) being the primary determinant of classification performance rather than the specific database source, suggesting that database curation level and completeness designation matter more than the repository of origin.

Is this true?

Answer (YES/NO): NO